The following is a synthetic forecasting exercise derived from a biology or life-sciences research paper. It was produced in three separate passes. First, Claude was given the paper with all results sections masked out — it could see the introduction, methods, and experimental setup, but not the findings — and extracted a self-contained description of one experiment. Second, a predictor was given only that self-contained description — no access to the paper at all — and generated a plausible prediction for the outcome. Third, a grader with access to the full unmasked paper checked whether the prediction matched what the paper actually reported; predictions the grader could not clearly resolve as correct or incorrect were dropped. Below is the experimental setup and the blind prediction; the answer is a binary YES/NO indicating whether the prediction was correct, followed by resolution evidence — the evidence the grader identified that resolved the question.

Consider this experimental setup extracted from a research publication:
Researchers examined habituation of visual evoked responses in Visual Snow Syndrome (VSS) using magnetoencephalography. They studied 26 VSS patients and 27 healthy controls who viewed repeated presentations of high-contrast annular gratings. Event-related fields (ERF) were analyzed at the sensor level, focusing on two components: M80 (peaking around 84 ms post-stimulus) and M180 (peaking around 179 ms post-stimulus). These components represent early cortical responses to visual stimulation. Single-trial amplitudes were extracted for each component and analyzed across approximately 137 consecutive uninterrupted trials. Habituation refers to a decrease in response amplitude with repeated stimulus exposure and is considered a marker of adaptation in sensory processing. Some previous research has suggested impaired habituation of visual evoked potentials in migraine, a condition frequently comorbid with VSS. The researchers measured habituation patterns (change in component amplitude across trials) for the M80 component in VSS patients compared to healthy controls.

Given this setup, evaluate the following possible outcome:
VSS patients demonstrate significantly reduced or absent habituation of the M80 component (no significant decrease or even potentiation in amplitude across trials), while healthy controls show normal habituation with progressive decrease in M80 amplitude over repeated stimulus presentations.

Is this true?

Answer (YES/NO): NO